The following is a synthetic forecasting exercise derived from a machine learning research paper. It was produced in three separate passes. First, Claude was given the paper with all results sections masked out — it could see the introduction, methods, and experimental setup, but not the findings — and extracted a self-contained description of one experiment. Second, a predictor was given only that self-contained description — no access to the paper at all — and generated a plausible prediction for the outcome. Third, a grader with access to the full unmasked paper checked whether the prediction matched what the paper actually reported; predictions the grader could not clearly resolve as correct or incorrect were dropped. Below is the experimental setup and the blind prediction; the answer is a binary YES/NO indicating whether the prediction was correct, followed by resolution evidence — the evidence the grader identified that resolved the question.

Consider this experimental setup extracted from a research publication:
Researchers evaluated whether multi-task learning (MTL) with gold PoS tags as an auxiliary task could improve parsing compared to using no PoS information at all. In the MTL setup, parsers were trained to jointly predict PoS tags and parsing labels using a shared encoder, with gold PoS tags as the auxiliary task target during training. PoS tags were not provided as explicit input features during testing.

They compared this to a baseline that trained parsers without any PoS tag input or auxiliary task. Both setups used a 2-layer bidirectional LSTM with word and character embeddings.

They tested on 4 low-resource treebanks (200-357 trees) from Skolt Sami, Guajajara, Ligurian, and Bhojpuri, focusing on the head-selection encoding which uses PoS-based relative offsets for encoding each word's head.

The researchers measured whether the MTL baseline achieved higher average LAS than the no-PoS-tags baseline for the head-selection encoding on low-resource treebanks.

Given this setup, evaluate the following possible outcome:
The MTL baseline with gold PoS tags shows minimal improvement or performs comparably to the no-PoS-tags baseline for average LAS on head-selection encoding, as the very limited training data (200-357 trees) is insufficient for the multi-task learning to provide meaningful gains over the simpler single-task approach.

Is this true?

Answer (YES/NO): NO